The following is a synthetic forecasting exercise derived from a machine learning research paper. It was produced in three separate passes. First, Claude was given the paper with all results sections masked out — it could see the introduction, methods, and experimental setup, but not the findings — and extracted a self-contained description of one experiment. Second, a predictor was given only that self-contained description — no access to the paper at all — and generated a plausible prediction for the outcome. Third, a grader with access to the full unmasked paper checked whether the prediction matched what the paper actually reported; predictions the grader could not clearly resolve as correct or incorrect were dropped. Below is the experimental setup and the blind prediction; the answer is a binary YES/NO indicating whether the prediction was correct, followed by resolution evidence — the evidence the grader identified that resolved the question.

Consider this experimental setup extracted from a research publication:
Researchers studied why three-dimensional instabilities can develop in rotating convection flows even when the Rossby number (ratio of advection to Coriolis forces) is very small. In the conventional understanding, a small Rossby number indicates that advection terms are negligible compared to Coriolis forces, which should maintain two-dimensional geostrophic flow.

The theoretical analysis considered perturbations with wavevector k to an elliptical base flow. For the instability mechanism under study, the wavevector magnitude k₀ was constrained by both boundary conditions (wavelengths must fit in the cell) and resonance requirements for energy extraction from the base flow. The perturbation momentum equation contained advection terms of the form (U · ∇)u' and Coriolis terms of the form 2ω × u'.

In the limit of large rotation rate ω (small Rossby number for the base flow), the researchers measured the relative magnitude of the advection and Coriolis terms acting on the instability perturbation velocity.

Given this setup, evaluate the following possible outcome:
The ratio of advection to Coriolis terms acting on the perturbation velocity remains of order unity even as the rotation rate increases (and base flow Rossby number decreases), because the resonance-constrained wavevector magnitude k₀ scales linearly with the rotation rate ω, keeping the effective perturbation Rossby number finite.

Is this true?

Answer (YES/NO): YES